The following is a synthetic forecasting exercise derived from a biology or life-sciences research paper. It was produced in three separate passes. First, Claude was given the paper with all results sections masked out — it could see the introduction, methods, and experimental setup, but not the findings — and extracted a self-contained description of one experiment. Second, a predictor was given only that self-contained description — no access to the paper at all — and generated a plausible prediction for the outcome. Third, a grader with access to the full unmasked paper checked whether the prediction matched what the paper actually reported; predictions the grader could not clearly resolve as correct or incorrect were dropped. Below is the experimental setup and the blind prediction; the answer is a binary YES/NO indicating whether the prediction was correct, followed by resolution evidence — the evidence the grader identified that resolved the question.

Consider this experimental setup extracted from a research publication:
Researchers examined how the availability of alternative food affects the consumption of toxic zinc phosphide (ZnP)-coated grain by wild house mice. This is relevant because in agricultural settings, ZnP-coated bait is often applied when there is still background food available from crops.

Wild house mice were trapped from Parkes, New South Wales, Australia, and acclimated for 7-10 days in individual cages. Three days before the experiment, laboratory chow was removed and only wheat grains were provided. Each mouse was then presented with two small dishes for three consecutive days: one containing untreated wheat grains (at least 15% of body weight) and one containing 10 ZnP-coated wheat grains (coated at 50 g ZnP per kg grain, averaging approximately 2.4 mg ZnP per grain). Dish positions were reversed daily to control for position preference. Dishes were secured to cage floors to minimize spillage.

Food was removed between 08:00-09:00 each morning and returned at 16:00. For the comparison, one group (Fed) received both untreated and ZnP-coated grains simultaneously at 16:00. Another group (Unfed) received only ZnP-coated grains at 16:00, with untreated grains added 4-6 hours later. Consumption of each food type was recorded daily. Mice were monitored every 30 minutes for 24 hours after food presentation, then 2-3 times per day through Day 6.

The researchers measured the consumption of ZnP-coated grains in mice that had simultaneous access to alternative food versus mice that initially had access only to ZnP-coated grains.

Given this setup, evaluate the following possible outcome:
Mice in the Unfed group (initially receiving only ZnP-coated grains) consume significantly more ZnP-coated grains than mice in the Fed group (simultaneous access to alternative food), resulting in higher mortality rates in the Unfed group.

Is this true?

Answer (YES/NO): NO